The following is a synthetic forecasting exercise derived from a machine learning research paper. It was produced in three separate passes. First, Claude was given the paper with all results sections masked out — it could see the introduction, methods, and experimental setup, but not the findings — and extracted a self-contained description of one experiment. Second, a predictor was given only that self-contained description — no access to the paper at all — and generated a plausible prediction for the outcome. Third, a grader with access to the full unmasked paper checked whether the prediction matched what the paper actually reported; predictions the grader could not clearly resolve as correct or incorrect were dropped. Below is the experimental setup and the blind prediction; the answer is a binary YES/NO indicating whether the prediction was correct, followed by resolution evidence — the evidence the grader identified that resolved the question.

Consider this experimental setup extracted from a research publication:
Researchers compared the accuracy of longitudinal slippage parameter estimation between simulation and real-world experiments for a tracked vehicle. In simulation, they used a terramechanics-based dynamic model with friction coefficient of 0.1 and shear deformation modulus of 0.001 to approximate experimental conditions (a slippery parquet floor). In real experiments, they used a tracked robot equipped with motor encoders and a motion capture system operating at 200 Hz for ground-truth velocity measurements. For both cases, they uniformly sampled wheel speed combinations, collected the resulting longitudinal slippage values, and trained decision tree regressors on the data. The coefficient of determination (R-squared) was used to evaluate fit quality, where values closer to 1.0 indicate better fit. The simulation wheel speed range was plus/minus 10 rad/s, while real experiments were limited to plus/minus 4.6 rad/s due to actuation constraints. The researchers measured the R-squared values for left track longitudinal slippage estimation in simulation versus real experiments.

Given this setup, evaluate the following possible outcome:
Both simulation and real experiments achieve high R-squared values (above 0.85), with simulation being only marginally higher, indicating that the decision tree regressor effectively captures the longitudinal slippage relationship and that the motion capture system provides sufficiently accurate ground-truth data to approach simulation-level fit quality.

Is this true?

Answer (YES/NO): NO